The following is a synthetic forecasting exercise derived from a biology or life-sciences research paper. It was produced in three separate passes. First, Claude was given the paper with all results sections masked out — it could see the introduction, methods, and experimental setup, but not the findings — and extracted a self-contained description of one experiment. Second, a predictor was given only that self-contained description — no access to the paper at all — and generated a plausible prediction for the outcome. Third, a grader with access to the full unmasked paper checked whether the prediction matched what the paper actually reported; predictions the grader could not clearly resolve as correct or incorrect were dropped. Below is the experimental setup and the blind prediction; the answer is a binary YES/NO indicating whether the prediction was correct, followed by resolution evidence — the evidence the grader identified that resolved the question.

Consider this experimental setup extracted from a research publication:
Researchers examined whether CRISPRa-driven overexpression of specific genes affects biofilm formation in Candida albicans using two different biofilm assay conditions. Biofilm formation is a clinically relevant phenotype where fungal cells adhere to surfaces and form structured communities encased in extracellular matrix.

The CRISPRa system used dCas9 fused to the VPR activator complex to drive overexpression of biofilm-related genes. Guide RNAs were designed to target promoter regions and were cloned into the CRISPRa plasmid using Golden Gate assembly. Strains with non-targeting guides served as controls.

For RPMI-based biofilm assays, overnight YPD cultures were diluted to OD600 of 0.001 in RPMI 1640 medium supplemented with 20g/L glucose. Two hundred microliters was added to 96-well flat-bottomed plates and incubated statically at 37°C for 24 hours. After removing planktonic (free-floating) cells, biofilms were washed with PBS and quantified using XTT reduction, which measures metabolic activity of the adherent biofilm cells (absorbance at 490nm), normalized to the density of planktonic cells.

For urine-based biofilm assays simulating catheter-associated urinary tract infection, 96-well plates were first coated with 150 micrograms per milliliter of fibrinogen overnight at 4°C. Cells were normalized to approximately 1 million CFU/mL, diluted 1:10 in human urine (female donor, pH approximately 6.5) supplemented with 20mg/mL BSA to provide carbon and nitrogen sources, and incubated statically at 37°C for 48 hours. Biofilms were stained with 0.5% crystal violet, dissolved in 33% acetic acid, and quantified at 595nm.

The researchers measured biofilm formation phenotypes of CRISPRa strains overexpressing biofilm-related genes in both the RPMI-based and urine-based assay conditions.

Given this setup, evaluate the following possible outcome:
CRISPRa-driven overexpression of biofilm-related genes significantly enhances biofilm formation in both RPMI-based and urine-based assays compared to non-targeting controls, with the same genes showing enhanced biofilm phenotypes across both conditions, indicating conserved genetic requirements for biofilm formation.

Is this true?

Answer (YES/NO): YES